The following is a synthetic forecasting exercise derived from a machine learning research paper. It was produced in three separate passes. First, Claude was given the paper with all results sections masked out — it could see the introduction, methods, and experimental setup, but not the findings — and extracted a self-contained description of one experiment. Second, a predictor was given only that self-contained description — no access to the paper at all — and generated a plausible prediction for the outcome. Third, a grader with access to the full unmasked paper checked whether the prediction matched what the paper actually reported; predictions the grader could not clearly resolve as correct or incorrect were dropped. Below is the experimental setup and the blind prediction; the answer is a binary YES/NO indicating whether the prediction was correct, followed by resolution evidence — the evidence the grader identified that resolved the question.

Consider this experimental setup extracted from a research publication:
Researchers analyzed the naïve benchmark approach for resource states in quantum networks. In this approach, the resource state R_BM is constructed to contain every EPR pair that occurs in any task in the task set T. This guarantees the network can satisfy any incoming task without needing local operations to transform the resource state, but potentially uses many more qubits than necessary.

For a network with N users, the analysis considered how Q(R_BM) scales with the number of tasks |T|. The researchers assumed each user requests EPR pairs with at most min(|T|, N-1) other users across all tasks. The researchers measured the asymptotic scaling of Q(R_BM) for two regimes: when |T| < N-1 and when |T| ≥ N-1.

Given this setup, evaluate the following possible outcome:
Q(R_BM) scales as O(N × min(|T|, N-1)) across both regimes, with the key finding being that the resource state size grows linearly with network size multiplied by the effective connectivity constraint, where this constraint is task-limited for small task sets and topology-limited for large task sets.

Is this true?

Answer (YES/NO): YES